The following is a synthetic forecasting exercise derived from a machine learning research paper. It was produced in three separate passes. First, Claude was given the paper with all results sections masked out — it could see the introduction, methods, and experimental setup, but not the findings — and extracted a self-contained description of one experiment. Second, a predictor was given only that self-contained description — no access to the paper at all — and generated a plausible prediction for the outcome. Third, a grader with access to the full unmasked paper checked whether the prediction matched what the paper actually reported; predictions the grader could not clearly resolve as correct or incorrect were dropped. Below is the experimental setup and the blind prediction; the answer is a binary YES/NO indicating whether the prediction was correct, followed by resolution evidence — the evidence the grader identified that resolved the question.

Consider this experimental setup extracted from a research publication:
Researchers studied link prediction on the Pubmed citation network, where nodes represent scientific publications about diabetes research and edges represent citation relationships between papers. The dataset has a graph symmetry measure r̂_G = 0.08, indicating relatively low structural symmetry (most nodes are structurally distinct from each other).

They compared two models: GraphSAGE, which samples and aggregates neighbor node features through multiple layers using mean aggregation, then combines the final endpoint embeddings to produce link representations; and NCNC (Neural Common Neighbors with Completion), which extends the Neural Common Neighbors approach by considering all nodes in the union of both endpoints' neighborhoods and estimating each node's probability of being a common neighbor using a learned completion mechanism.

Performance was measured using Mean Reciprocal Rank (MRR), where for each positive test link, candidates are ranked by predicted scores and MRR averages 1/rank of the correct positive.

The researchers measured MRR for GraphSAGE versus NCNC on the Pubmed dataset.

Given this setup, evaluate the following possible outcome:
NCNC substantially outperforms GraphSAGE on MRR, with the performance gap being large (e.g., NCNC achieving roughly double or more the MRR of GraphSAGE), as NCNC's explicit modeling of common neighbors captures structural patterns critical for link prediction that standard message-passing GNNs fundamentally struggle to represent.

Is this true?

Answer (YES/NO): NO